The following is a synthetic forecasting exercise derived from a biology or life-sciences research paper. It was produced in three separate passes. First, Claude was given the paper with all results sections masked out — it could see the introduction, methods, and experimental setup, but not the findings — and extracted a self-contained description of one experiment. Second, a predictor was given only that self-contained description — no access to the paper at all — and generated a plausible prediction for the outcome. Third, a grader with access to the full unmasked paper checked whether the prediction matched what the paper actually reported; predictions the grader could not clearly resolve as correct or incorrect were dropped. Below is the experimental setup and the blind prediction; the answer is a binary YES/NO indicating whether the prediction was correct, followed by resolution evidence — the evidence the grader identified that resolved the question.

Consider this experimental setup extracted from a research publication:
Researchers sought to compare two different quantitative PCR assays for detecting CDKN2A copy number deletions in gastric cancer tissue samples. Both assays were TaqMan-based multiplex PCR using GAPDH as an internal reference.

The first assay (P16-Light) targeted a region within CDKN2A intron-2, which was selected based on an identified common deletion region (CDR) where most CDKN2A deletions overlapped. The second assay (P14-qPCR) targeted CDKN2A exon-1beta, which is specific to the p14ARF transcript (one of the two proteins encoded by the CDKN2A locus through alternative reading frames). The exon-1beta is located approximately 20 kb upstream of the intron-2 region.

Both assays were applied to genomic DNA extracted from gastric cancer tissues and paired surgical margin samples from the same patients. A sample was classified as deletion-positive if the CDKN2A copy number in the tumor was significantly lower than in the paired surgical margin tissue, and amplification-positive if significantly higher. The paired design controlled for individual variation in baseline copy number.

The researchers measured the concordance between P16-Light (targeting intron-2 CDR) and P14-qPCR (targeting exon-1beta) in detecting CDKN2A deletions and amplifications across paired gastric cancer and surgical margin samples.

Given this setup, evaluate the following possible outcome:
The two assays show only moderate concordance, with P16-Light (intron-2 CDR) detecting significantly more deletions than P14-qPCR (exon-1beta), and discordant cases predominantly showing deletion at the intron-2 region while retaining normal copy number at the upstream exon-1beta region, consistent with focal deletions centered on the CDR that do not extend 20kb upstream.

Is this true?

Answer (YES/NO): NO